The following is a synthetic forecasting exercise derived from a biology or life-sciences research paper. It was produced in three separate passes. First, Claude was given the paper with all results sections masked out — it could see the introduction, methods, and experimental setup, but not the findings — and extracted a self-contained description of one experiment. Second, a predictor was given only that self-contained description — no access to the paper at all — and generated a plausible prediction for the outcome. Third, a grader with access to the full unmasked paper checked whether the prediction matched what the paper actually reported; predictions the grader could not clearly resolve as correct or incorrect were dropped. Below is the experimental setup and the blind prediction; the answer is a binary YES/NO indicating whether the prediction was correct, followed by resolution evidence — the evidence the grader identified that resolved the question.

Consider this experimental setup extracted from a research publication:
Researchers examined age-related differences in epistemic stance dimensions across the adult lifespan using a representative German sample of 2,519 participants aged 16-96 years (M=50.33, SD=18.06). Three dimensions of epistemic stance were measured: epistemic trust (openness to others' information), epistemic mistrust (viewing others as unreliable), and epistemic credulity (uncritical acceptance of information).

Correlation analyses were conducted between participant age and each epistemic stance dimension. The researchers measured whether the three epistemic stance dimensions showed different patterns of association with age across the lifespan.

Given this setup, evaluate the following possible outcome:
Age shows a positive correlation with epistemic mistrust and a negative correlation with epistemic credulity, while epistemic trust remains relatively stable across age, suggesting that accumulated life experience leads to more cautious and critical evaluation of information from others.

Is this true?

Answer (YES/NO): NO